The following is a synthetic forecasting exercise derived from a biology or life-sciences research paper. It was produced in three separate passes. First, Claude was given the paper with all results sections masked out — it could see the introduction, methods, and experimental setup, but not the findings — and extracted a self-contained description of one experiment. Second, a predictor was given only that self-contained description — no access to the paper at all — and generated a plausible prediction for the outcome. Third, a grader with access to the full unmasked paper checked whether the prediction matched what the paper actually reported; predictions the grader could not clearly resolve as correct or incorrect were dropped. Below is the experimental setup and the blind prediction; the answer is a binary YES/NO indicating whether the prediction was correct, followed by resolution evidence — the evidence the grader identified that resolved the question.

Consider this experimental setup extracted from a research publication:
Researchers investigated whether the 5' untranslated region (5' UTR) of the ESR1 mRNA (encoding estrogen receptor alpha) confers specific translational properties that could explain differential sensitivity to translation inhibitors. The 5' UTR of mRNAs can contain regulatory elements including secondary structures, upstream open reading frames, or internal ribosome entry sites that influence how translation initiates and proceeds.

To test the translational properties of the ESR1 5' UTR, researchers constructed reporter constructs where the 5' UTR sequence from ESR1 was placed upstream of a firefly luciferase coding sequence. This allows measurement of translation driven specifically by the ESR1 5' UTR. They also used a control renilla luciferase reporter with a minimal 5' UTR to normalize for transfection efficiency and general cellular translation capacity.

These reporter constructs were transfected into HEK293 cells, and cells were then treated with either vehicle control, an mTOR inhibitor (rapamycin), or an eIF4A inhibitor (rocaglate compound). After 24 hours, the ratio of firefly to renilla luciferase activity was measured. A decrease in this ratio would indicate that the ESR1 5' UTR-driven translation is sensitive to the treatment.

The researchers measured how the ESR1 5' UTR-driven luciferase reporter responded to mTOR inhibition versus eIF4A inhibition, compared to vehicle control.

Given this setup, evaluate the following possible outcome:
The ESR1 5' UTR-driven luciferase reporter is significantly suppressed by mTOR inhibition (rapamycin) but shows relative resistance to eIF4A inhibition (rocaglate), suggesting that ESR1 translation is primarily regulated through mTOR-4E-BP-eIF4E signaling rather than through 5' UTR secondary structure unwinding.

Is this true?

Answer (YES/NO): NO